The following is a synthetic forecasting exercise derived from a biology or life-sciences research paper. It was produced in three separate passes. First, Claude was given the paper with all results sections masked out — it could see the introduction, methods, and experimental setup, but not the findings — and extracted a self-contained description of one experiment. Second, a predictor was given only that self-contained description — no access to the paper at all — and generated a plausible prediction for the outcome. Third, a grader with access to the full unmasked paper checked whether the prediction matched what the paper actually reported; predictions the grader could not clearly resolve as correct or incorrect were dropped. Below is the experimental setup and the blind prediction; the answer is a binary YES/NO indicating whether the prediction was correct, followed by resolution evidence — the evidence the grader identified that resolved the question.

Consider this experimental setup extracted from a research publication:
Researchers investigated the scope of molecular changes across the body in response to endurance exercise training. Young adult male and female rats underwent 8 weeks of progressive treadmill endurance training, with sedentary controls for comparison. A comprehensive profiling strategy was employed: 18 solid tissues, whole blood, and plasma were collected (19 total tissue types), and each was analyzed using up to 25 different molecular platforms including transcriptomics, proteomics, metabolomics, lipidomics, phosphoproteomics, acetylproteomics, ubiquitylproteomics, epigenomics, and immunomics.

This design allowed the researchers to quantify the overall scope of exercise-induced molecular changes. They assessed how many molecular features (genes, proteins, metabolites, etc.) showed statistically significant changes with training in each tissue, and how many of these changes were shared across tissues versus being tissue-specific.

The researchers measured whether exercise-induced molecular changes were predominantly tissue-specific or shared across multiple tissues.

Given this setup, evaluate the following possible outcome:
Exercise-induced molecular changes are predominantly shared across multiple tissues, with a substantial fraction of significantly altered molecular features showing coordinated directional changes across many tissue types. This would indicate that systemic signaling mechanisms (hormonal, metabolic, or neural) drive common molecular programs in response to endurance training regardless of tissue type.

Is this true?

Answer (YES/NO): NO